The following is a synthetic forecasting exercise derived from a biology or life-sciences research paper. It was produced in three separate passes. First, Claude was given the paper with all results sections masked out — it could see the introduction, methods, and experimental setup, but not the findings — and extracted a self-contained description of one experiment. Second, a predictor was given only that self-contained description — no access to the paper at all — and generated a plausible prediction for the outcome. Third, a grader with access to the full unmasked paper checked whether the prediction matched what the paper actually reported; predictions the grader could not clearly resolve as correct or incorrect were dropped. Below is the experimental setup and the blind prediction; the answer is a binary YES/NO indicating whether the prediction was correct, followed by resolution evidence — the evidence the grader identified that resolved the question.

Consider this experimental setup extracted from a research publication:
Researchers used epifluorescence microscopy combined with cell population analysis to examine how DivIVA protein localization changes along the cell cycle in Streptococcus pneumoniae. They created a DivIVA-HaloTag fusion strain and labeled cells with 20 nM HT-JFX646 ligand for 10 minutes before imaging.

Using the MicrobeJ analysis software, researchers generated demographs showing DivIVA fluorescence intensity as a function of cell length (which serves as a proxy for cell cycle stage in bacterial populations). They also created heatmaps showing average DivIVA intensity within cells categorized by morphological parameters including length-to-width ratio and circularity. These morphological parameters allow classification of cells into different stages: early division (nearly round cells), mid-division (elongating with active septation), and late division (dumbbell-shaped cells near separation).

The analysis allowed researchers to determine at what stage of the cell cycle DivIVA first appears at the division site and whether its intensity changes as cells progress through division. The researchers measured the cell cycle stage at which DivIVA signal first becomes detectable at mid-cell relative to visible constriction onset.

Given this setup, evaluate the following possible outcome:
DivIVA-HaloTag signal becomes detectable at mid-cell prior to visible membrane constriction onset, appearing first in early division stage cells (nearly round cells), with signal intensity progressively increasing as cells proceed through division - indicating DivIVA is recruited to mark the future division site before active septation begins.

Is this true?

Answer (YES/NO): YES